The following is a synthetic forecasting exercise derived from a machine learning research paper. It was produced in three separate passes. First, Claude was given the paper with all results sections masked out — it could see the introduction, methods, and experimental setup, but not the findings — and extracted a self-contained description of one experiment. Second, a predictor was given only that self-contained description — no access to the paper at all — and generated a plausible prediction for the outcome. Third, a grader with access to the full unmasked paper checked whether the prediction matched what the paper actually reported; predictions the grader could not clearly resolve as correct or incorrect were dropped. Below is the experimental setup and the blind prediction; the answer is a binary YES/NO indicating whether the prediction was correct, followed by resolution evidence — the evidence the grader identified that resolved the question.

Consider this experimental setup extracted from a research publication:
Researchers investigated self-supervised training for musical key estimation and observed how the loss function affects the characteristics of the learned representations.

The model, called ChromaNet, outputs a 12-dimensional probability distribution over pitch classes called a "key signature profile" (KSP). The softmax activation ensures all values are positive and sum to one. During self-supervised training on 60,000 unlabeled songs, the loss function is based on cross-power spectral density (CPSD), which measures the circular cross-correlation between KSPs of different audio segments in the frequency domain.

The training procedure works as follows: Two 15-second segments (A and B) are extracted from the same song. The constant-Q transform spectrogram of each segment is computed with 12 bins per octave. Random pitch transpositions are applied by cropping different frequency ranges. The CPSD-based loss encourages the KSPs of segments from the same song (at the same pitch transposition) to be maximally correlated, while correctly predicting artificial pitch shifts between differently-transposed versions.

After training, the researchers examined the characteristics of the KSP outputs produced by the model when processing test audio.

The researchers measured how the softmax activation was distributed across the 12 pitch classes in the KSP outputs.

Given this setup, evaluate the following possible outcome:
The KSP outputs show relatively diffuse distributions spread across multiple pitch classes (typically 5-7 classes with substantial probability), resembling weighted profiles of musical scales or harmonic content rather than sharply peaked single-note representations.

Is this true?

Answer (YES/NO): NO